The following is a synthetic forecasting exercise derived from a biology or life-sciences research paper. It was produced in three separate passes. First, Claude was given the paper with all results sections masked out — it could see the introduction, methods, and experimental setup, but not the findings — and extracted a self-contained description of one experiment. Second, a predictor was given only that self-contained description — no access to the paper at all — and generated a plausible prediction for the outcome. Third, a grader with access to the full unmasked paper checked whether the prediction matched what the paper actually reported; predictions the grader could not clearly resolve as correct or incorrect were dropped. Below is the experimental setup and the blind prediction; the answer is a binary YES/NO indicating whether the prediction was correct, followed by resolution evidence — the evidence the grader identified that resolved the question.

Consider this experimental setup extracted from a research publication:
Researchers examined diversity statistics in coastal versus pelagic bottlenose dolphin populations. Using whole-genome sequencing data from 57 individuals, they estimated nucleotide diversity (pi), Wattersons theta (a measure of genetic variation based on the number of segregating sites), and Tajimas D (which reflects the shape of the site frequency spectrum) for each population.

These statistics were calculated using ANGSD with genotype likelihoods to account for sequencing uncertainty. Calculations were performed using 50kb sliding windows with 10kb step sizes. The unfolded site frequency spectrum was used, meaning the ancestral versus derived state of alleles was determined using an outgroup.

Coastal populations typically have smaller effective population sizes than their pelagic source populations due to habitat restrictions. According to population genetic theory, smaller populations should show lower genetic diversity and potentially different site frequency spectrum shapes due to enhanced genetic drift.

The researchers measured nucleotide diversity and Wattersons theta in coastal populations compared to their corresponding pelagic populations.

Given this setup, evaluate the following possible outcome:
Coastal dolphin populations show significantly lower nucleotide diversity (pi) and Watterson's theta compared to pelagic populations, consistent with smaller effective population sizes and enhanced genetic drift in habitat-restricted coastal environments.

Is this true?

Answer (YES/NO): YES